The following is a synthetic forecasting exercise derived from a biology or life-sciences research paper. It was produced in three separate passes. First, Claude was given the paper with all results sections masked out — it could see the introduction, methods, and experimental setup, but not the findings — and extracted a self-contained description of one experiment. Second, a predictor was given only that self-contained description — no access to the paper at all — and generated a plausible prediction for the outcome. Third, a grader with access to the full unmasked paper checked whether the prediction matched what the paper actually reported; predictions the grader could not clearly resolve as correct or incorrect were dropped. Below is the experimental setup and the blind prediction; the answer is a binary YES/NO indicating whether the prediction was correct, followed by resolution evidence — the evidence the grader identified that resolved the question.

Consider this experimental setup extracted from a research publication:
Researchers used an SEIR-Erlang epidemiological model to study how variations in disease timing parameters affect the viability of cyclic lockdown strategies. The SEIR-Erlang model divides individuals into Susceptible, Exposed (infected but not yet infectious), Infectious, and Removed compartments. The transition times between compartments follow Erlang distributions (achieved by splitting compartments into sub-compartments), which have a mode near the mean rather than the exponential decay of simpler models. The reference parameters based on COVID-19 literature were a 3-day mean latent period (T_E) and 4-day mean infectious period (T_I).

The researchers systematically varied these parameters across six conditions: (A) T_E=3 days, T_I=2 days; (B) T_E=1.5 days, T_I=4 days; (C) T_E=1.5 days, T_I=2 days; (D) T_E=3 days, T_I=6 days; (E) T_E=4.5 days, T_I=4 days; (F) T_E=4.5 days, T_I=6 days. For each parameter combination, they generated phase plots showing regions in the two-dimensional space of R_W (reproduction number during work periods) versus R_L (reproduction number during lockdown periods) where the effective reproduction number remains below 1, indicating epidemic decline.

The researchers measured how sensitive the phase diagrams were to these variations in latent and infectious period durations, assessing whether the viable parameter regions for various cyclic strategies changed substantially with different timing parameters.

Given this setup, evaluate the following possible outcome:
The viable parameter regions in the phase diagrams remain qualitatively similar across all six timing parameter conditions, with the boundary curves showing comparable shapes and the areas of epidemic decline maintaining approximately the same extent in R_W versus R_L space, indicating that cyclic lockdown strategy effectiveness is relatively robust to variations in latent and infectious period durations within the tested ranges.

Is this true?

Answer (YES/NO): YES